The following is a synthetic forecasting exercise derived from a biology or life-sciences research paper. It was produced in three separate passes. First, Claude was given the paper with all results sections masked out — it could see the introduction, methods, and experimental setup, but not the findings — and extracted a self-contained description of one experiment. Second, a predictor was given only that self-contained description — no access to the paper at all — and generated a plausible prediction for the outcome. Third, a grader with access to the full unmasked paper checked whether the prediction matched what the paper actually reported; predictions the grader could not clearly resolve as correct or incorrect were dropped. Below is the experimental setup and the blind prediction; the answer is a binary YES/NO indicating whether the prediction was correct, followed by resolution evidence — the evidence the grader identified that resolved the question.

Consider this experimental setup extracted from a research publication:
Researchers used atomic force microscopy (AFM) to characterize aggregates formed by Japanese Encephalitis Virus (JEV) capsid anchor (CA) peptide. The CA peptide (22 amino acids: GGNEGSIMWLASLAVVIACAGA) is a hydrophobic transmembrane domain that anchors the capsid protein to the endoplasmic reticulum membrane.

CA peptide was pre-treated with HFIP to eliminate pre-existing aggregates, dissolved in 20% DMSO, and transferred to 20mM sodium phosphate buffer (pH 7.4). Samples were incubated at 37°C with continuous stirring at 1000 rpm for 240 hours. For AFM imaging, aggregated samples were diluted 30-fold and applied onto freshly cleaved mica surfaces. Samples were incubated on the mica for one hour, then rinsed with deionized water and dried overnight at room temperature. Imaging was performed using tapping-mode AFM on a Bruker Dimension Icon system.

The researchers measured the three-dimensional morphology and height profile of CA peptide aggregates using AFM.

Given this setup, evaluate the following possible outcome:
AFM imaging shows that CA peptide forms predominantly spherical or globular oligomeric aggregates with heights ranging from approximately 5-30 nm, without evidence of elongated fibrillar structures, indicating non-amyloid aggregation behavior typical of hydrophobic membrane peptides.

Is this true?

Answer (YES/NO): NO